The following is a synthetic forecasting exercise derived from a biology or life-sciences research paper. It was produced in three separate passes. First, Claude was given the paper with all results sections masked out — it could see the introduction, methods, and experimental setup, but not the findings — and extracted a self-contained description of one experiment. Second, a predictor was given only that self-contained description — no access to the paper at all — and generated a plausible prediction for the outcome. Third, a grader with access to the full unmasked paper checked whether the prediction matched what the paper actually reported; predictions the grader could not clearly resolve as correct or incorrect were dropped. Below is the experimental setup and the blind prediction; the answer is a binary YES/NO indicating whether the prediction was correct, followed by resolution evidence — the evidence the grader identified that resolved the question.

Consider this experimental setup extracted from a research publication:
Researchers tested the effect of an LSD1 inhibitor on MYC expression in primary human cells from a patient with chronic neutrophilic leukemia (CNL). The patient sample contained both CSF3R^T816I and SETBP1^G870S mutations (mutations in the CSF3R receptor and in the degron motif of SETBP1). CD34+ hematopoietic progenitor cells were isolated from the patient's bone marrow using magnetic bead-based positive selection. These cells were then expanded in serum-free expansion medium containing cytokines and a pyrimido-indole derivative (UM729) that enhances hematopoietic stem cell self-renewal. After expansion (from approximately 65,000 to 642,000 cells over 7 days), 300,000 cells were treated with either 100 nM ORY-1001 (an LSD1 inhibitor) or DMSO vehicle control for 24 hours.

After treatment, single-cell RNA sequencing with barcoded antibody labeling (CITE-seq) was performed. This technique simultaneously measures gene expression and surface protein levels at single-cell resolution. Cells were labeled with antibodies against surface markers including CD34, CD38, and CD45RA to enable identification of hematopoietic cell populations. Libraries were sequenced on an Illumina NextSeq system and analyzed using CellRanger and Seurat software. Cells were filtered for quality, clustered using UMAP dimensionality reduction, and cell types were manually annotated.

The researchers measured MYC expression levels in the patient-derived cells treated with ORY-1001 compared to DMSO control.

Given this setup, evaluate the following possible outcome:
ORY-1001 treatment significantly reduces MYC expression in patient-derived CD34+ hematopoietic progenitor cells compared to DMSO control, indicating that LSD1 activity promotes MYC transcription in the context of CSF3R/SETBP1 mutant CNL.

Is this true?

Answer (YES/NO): YES